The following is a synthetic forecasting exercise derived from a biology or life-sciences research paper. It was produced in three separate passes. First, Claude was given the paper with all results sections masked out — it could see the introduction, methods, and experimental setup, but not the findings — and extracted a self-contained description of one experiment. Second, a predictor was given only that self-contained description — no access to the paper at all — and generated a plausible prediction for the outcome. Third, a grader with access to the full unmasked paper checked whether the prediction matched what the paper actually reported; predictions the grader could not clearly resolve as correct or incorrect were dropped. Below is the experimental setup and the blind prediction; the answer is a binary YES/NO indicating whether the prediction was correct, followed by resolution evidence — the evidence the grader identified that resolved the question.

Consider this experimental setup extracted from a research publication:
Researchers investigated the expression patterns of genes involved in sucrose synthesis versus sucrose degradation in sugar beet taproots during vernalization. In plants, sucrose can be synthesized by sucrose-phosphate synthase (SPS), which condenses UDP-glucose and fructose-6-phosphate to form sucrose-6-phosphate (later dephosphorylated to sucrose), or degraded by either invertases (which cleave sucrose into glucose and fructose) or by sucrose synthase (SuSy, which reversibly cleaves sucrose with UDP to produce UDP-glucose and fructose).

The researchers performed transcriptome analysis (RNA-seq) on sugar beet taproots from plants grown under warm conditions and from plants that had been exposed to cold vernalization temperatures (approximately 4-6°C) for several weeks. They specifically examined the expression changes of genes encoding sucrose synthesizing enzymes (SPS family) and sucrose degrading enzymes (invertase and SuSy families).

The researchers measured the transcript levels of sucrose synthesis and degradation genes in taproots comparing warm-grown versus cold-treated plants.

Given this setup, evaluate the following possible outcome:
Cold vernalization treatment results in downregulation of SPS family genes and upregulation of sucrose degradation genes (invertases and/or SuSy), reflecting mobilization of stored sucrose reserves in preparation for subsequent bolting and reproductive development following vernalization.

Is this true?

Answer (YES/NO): NO